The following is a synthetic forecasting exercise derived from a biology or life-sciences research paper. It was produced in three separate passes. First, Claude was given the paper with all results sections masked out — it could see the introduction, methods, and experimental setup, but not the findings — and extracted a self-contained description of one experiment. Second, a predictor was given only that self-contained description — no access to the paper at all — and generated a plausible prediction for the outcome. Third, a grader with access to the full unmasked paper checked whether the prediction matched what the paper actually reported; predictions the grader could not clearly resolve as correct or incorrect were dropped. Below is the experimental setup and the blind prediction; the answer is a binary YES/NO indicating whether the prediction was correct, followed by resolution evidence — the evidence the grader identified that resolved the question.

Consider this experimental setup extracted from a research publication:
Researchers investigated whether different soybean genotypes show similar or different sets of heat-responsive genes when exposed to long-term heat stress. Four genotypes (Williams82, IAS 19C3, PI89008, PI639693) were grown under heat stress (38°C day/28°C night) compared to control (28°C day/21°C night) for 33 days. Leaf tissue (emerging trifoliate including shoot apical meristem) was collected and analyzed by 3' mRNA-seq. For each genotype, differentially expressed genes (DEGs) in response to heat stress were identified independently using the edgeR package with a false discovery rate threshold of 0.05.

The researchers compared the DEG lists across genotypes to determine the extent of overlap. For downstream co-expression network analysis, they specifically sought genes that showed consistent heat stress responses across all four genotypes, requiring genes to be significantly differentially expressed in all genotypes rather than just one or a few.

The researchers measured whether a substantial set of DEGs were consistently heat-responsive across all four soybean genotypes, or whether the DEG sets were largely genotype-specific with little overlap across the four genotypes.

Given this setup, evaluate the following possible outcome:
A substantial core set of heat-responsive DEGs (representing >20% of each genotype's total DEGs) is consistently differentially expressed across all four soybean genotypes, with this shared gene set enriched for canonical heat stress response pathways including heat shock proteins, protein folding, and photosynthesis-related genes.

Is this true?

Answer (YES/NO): NO